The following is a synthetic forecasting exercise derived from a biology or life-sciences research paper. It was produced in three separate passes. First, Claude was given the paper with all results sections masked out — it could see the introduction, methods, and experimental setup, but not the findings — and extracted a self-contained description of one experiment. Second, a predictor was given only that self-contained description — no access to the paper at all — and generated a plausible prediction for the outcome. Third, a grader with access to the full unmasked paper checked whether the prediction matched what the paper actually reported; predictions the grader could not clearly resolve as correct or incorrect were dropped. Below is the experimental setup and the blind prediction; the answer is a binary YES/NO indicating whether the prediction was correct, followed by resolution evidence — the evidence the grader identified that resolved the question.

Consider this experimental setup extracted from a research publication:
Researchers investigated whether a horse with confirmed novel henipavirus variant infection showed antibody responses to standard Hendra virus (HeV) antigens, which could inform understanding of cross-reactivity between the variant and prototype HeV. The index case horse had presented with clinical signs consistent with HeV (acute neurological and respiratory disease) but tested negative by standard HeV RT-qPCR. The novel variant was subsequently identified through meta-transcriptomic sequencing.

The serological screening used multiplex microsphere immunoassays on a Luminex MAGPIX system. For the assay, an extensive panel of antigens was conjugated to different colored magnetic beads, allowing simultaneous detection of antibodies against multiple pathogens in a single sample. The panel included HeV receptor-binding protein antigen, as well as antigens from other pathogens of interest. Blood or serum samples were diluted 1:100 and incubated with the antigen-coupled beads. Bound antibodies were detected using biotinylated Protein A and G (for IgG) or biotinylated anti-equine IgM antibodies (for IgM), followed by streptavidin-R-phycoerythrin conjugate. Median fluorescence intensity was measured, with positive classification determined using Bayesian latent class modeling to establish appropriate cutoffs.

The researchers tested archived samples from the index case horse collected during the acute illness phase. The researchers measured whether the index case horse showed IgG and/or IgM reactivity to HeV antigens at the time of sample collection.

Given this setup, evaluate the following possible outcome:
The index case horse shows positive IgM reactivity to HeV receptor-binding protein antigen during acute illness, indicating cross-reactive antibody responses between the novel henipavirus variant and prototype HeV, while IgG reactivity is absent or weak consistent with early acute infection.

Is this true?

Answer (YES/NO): NO